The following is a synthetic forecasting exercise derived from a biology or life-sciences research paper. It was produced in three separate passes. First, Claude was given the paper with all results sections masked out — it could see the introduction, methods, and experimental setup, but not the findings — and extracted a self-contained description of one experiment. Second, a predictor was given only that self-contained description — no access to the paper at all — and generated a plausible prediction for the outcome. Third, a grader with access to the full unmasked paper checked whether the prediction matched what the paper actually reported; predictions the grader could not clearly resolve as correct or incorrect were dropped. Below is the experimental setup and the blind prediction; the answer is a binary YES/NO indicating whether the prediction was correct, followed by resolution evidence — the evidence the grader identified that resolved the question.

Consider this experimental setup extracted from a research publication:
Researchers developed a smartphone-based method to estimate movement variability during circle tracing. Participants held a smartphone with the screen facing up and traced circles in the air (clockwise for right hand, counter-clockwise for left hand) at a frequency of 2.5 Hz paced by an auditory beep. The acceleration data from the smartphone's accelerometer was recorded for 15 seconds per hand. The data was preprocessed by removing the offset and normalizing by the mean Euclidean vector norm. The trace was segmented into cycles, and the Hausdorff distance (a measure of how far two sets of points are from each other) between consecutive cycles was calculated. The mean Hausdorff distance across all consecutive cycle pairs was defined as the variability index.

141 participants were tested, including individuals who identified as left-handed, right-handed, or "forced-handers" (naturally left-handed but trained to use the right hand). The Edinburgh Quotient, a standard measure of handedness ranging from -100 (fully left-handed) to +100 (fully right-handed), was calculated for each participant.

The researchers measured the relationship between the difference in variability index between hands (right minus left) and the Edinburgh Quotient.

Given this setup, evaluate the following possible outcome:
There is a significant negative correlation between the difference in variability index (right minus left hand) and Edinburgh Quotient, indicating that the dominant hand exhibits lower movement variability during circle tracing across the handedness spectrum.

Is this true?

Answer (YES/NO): YES